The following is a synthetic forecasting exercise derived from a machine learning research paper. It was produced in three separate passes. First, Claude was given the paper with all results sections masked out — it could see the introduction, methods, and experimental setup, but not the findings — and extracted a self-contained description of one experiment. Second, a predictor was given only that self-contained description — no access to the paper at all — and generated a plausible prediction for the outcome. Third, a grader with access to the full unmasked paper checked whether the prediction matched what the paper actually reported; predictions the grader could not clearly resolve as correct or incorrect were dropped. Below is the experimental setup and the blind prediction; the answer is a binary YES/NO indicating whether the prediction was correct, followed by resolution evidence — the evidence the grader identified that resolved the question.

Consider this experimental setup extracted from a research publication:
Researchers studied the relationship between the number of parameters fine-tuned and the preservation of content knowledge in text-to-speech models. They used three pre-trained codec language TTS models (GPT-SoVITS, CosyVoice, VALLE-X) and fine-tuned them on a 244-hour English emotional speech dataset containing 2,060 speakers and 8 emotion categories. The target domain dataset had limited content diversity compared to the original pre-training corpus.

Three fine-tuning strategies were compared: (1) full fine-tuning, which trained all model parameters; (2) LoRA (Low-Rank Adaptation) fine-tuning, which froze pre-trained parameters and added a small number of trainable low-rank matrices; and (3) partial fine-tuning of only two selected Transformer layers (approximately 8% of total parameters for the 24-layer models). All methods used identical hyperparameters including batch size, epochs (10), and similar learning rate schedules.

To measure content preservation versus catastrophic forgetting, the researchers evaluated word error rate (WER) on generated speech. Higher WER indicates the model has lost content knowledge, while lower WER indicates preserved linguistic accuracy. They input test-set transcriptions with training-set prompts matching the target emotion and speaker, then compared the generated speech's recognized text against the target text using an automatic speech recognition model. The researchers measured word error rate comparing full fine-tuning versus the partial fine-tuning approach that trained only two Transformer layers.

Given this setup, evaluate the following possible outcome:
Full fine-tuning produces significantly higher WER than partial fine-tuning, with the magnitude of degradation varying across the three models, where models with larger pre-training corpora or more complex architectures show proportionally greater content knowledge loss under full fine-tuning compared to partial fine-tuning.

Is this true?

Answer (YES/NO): NO